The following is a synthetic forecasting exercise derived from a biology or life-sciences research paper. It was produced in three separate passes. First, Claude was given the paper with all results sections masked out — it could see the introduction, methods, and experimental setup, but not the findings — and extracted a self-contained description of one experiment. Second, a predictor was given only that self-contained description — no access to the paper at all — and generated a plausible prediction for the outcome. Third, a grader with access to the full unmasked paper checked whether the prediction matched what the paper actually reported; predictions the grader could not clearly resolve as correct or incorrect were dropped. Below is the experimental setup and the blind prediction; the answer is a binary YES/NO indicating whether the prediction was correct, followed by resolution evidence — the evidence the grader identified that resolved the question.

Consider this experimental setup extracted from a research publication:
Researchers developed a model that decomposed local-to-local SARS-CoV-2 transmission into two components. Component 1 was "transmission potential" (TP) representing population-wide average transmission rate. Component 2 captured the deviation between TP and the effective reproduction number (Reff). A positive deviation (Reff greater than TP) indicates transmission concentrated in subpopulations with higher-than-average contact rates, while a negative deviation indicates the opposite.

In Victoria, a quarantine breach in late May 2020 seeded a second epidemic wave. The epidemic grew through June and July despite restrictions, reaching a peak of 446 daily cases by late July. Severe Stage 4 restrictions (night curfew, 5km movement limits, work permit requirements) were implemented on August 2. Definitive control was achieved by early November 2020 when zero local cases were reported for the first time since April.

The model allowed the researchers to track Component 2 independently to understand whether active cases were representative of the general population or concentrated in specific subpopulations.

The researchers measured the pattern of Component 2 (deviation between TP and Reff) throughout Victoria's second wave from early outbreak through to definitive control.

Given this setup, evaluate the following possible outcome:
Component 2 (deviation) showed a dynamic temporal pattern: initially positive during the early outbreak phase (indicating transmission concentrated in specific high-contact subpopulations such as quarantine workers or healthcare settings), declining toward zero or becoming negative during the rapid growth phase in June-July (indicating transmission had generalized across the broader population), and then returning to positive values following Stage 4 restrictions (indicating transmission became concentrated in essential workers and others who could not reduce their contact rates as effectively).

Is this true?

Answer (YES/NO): NO